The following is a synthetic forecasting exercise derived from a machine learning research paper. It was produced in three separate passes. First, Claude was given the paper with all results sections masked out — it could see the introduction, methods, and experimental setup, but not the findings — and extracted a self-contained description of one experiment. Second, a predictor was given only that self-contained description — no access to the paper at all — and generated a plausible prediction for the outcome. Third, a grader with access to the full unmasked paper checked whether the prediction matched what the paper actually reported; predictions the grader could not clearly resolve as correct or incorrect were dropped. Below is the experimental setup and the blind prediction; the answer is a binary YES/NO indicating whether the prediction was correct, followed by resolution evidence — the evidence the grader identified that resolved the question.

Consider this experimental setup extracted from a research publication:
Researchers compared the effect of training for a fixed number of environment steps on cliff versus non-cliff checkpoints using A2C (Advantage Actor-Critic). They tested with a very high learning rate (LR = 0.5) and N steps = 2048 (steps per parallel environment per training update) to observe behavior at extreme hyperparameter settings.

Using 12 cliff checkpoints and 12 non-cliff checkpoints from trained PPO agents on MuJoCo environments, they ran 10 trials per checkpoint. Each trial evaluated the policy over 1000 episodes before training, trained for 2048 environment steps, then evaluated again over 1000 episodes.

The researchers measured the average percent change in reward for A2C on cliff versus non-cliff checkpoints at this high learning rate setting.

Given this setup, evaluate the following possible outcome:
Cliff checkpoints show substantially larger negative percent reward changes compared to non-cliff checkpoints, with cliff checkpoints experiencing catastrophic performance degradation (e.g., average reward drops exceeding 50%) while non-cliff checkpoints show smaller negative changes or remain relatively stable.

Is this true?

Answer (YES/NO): NO